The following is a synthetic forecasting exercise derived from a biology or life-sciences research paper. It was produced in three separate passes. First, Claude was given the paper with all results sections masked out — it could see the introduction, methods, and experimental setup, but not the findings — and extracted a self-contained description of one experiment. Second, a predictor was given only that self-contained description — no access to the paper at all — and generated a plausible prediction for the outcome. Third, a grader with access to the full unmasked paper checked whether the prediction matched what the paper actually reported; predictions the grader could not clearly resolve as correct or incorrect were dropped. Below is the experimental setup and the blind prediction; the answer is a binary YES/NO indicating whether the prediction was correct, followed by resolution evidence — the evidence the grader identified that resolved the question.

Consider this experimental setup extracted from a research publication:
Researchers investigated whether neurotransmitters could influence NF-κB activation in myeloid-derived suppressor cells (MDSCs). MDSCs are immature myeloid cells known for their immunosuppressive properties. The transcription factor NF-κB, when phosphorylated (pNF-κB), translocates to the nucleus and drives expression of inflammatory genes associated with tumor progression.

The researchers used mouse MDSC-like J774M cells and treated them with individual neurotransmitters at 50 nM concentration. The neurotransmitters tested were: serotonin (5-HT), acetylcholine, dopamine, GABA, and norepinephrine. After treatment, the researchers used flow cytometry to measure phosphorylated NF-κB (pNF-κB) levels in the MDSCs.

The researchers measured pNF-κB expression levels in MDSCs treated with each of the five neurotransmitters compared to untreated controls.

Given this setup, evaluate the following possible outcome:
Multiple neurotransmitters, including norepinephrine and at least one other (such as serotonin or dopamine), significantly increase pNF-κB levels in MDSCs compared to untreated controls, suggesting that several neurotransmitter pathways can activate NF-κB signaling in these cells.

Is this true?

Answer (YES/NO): NO